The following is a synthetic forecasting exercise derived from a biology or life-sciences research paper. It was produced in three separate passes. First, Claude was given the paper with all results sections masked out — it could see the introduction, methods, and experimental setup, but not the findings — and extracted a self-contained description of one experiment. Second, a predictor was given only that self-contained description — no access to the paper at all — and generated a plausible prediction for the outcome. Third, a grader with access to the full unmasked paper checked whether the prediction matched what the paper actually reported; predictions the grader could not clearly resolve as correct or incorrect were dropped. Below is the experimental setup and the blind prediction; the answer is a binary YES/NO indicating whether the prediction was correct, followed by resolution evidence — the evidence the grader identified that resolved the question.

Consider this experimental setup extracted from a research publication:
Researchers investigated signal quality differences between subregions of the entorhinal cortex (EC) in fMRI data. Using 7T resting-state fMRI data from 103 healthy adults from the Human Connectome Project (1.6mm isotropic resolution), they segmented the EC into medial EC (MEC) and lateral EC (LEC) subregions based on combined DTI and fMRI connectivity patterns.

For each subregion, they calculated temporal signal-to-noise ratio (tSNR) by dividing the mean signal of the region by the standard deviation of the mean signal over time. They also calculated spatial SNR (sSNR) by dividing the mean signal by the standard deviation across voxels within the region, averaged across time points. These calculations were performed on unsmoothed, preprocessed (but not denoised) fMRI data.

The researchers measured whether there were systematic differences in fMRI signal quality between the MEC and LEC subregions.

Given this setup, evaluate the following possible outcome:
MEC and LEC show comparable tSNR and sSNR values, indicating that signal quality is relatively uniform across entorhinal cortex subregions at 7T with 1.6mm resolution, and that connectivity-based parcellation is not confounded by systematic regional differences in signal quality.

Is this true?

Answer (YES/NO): NO